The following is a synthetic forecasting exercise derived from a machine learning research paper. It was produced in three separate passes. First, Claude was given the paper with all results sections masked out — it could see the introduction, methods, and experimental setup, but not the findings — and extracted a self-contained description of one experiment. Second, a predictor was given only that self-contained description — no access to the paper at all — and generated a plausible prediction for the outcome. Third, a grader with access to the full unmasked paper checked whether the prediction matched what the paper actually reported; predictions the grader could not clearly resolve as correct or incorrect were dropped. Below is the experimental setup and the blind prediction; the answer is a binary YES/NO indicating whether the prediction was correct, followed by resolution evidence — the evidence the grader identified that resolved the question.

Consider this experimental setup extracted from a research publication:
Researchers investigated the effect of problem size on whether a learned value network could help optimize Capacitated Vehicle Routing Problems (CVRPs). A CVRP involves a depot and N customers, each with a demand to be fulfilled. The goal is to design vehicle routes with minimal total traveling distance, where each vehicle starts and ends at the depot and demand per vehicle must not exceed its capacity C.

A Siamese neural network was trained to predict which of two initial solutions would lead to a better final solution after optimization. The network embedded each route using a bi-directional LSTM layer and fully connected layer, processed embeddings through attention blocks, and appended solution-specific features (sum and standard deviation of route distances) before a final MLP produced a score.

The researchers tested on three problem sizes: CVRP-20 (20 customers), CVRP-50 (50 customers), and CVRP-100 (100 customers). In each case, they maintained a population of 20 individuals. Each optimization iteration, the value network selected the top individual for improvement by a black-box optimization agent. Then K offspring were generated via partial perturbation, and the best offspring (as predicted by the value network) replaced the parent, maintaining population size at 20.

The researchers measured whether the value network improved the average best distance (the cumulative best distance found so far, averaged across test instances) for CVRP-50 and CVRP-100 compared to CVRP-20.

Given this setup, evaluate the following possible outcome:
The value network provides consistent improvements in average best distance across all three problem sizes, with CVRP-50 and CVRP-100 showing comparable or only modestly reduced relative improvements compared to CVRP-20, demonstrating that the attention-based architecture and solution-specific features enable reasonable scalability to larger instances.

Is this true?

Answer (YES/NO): NO